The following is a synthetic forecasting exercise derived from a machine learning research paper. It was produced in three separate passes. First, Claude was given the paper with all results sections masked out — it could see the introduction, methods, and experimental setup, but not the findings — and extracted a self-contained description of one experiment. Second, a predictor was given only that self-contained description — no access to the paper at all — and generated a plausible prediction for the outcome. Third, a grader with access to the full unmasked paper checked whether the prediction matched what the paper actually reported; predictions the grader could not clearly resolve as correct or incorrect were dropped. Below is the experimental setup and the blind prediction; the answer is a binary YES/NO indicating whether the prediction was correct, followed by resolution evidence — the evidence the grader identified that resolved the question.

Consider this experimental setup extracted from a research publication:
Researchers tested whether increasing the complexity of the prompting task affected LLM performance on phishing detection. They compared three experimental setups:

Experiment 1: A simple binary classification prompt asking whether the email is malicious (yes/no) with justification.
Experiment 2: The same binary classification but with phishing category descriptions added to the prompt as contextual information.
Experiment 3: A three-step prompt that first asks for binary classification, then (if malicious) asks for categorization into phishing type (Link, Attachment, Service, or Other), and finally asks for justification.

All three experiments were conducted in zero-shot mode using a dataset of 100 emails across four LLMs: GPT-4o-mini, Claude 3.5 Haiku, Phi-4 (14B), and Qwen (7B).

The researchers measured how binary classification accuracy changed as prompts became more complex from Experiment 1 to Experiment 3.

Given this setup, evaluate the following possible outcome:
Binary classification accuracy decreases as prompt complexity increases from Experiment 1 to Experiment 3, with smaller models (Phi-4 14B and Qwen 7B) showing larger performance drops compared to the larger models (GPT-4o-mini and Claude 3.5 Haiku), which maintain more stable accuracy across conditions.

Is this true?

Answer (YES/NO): NO